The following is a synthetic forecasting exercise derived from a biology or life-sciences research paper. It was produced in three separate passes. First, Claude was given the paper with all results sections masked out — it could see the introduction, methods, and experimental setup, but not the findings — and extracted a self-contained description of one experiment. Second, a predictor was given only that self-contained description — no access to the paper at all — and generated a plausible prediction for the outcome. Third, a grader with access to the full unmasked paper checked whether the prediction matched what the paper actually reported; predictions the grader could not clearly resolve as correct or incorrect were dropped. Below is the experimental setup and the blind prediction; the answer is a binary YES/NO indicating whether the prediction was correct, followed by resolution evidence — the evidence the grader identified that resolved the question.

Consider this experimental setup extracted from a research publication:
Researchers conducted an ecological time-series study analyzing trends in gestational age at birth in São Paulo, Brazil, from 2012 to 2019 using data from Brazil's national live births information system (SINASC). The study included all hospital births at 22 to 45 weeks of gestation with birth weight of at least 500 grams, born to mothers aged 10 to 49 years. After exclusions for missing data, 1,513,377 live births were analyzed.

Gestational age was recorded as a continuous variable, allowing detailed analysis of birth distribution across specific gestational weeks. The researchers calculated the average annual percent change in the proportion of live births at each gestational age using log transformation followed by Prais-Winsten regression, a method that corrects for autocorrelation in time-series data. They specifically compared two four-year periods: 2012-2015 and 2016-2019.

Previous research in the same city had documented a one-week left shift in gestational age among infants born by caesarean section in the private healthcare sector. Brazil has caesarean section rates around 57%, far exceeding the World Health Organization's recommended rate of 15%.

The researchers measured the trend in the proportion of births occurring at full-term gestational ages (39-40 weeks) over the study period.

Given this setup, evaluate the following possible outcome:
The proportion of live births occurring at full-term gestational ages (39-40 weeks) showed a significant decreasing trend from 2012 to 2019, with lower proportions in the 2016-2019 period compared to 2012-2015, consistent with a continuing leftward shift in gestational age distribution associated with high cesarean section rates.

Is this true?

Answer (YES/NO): NO